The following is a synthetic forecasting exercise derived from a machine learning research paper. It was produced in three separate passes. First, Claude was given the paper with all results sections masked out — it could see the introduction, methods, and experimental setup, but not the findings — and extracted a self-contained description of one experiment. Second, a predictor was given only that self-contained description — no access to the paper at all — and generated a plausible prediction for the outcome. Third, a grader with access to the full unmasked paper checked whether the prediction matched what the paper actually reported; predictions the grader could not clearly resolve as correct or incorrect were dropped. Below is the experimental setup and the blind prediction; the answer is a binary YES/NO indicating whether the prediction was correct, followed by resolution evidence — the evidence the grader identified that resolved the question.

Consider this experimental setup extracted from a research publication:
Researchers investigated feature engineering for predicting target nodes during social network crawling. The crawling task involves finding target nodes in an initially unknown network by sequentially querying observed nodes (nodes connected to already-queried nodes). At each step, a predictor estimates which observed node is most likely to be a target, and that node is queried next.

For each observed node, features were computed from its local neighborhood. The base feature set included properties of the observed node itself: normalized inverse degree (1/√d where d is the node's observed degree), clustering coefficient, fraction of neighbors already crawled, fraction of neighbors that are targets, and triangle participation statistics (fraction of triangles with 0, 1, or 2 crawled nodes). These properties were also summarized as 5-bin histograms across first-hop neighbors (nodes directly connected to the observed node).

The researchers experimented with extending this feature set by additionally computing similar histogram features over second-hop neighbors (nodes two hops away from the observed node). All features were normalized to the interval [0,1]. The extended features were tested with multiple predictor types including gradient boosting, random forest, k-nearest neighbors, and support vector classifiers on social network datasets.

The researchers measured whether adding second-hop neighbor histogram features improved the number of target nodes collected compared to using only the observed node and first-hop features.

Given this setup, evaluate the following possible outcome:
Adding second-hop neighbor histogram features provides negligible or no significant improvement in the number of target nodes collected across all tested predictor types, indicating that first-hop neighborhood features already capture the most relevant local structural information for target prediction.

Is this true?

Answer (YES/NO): YES